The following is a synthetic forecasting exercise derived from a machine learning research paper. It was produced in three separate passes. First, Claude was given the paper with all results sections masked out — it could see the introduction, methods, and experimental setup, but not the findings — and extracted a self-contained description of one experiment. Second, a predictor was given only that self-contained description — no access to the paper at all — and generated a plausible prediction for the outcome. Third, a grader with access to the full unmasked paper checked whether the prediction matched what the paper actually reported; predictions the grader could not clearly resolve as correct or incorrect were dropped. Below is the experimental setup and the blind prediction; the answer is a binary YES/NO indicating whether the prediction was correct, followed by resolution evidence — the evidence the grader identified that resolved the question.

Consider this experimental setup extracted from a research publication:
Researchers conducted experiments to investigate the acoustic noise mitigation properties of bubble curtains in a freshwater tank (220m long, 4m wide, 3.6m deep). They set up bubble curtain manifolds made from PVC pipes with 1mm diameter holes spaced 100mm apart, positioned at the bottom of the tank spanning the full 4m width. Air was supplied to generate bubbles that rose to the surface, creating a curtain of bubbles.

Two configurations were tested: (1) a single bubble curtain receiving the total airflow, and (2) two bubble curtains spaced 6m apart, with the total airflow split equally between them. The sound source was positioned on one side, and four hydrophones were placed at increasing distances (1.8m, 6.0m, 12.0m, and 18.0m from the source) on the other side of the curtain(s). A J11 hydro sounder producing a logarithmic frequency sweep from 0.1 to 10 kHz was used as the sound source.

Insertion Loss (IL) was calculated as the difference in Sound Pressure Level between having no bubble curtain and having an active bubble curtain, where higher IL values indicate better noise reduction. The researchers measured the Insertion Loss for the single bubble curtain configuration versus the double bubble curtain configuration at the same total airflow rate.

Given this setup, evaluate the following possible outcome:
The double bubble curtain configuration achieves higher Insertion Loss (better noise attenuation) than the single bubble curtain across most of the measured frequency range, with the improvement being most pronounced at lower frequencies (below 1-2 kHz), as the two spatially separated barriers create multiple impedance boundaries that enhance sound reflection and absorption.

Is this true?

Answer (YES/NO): YES